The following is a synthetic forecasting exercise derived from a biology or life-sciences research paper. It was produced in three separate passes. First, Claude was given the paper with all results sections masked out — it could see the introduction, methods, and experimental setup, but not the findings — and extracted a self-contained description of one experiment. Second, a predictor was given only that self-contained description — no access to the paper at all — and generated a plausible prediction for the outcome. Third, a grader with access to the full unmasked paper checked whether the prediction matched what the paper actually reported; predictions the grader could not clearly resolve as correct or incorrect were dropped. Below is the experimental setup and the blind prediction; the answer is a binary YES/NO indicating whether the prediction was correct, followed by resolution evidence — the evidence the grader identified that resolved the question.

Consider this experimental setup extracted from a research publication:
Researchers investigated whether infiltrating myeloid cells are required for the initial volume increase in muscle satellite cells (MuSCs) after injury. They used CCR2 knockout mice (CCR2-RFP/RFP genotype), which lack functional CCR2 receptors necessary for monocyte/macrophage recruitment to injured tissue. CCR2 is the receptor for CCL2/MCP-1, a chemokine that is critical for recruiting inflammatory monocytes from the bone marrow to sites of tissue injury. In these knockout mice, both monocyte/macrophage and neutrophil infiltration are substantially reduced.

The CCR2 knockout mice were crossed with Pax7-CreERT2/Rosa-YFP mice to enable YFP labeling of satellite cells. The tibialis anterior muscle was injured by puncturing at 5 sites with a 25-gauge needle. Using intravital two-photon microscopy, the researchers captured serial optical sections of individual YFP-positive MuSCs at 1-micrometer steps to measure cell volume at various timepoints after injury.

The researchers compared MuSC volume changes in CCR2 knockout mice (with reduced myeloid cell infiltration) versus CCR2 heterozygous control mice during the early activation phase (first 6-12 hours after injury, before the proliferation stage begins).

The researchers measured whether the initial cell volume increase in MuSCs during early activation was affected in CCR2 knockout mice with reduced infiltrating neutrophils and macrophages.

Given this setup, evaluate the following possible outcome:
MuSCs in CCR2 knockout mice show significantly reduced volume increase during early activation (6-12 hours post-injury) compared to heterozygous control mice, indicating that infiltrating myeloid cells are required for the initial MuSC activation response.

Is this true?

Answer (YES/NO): NO